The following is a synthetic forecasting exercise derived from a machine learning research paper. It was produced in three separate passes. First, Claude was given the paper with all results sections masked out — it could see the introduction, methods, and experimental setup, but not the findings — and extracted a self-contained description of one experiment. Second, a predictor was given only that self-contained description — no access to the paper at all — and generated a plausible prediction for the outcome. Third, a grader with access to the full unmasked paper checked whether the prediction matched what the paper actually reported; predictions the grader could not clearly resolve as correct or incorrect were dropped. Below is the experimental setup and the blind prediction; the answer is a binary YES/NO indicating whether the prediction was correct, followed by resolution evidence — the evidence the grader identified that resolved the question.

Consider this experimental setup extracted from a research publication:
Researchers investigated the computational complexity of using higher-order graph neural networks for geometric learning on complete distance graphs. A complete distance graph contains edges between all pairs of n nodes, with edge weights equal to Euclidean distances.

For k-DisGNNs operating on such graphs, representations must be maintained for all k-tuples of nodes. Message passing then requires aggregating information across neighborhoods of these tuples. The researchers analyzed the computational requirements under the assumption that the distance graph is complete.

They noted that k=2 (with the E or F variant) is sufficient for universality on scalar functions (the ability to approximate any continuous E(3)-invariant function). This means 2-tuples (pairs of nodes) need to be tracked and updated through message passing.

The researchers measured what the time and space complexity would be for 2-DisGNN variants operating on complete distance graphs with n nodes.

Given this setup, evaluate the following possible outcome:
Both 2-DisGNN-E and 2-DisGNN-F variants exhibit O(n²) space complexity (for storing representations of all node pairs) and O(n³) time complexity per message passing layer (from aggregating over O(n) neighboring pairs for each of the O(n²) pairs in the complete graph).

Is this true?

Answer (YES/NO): YES